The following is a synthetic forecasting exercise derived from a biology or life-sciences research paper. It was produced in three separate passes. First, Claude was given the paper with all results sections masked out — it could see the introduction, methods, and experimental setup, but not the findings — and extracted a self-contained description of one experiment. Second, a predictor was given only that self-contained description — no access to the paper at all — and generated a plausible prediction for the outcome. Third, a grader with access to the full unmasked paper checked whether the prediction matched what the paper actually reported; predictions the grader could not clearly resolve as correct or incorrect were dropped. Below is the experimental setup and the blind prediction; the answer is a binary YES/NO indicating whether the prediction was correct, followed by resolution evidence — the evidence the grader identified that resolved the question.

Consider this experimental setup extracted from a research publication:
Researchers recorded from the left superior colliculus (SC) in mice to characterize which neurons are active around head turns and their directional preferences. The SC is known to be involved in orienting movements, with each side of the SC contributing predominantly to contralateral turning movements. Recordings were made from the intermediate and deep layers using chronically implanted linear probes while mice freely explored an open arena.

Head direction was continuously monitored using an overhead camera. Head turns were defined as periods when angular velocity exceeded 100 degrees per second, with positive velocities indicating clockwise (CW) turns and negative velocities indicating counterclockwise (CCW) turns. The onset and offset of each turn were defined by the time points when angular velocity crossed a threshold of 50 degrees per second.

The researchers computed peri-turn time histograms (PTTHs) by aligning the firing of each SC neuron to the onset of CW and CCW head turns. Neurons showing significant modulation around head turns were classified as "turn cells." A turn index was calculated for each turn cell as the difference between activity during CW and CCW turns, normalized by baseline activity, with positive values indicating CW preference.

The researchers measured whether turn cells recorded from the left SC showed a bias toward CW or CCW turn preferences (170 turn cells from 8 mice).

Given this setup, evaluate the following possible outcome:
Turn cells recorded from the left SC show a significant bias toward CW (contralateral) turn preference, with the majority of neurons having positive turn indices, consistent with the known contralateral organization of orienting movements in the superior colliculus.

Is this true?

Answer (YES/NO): YES